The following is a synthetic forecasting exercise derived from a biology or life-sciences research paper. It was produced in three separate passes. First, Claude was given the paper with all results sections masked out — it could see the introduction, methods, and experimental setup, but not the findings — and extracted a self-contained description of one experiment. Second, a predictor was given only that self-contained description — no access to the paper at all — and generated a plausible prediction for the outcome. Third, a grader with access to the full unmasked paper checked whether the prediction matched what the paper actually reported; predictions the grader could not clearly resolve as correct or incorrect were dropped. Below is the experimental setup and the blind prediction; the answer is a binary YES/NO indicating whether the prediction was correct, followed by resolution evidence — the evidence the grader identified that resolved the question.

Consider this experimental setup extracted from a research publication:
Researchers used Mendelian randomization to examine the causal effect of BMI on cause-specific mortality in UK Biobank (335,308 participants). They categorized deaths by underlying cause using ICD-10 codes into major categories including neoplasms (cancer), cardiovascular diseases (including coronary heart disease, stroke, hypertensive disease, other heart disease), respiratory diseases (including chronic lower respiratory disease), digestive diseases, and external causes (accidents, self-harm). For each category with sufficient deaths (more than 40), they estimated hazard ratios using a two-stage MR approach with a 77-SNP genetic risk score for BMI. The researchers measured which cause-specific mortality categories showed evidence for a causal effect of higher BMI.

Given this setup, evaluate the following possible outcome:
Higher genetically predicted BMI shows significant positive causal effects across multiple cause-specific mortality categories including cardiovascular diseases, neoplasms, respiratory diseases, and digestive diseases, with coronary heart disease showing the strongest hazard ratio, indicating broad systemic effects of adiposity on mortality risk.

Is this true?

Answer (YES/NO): NO